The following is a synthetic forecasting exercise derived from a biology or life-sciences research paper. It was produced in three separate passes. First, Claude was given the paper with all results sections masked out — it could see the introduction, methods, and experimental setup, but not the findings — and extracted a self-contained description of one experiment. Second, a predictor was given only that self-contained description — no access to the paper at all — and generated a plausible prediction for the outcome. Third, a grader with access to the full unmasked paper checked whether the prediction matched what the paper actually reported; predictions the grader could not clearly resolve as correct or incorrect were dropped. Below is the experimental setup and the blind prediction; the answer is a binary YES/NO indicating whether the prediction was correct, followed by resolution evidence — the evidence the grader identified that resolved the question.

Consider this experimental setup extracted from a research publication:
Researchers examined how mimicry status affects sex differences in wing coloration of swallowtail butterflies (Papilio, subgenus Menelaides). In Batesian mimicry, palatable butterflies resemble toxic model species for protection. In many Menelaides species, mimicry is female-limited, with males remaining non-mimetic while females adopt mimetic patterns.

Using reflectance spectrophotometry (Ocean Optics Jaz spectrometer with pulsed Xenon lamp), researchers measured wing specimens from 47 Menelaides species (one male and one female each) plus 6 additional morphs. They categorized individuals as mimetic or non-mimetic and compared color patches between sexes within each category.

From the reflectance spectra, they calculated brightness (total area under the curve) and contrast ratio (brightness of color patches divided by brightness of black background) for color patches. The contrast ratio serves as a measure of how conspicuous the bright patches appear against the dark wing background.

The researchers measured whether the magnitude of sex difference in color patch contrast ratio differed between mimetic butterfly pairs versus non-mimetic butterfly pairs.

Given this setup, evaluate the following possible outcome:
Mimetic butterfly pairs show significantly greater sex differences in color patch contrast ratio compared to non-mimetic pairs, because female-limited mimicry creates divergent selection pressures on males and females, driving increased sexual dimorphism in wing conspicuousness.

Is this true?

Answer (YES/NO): NO